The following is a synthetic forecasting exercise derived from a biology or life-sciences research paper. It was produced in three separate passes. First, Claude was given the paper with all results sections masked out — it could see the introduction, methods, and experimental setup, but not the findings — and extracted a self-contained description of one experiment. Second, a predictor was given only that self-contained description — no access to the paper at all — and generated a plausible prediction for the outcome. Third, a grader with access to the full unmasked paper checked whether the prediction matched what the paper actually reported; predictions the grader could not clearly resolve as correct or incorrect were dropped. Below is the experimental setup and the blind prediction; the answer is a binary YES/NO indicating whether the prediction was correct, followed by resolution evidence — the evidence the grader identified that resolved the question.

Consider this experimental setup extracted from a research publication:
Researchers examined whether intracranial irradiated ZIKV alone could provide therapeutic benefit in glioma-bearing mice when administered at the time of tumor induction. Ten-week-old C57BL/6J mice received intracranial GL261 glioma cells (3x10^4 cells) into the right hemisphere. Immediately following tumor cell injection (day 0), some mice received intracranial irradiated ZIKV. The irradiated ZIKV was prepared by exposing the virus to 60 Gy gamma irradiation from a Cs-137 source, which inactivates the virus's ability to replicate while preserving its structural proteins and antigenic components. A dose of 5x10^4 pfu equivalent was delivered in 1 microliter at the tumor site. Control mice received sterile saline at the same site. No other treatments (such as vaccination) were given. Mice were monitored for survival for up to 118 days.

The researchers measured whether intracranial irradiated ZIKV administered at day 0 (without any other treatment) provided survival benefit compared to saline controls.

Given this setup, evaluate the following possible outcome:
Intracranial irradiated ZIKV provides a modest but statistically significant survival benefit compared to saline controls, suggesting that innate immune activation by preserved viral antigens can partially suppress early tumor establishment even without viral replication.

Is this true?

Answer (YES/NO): NO